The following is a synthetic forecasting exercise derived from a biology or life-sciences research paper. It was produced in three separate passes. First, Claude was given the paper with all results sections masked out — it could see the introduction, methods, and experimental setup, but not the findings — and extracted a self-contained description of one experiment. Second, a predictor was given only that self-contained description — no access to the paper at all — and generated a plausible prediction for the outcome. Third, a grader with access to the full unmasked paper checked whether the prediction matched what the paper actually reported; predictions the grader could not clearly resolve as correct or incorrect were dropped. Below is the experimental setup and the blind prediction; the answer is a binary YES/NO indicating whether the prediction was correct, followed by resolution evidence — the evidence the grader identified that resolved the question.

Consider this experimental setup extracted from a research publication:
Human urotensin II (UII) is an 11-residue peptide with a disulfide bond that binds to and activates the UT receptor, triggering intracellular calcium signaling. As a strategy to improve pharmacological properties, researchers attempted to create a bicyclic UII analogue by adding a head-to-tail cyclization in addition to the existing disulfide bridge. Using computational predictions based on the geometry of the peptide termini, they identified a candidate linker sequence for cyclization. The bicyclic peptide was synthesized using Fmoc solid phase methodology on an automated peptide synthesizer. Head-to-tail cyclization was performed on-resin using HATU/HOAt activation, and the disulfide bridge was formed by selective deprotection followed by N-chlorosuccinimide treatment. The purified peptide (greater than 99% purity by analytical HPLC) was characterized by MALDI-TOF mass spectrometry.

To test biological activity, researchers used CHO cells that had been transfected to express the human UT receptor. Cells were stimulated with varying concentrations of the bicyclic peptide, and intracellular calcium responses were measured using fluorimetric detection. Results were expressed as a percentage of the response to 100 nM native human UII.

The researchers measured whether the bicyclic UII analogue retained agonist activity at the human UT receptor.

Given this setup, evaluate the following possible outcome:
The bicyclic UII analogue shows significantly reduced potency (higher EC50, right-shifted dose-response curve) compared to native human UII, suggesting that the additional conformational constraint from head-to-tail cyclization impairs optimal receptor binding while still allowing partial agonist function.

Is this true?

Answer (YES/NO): NO